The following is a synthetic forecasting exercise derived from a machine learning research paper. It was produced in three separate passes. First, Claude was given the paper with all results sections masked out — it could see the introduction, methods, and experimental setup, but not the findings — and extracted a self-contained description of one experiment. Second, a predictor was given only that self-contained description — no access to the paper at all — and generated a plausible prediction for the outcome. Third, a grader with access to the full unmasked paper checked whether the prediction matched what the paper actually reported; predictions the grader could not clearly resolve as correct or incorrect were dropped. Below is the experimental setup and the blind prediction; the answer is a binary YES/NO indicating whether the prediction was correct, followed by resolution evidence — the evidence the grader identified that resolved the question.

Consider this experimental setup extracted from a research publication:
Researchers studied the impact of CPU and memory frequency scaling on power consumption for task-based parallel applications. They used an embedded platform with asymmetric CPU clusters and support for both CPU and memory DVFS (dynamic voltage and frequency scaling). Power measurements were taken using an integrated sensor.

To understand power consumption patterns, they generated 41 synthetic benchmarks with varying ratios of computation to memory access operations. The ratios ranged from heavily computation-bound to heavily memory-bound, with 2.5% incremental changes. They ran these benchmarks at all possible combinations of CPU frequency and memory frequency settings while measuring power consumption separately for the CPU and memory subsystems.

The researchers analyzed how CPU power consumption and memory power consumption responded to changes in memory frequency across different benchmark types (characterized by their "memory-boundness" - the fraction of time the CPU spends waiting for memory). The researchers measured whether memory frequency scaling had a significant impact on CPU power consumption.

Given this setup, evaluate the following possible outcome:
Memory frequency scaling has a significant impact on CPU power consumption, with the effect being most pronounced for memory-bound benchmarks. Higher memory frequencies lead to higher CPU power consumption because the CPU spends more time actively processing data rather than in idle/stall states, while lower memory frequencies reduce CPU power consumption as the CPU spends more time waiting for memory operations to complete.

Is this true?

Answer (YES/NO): NO